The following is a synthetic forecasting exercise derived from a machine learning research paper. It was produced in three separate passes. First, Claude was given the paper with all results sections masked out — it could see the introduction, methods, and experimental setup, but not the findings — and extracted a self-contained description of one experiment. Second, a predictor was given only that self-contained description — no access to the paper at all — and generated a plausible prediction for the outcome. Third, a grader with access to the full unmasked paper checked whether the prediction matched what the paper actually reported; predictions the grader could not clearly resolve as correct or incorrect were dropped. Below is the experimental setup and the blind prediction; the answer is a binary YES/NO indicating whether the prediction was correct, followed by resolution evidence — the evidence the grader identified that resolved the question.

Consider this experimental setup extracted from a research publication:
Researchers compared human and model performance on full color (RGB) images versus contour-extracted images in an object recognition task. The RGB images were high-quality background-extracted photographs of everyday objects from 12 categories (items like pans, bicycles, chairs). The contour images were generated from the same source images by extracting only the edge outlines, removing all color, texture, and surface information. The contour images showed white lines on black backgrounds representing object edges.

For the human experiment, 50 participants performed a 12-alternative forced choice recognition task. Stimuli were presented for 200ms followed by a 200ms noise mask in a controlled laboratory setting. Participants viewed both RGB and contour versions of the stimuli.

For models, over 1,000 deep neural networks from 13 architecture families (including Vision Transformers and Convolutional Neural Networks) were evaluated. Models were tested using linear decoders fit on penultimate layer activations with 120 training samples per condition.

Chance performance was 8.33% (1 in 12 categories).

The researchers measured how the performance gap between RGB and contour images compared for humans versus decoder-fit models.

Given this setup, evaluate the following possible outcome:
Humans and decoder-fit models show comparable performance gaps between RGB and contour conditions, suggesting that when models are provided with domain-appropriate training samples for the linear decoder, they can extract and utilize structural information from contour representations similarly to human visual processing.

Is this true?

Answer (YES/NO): YES